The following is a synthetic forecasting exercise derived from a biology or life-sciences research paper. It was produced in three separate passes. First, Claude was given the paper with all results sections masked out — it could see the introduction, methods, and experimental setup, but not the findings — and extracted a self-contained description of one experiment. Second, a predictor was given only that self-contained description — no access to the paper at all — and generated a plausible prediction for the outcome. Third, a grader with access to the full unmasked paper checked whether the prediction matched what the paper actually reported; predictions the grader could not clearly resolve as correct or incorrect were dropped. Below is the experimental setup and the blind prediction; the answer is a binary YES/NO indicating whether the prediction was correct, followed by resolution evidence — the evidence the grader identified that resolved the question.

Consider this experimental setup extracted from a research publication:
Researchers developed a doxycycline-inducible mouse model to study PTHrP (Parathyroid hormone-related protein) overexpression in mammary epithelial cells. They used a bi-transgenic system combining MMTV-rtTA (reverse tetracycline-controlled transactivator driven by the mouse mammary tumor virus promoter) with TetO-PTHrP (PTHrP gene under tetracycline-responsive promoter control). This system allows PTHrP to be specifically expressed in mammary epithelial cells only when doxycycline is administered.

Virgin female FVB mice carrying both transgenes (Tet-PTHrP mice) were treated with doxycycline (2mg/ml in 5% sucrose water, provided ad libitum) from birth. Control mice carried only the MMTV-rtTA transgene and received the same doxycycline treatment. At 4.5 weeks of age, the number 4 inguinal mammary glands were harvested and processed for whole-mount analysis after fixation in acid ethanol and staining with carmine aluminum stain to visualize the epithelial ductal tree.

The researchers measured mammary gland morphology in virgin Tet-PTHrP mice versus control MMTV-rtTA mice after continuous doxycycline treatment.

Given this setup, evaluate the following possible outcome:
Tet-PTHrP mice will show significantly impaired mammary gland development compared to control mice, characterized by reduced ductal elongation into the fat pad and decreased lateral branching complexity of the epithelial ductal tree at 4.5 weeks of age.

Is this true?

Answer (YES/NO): NO